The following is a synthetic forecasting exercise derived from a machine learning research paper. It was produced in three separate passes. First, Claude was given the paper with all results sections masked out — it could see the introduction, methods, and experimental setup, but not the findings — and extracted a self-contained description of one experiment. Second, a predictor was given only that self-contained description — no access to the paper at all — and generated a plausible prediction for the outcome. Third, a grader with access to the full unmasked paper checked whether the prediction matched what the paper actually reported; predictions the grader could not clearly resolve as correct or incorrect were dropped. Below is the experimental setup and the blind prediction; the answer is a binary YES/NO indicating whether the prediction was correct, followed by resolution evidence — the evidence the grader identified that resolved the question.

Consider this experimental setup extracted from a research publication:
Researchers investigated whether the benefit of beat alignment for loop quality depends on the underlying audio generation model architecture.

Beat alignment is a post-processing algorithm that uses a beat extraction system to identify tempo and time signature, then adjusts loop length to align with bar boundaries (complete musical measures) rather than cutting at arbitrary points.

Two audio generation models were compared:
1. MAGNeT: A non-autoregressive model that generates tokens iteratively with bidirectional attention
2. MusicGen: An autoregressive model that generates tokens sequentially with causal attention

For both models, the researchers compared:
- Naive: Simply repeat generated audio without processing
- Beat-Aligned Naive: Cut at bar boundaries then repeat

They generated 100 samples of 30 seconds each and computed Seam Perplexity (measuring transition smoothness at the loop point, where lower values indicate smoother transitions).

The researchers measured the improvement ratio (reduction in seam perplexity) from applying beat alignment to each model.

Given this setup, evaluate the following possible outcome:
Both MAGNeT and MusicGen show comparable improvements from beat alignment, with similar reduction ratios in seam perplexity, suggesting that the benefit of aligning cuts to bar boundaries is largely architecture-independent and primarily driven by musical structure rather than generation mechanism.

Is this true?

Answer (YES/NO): NO